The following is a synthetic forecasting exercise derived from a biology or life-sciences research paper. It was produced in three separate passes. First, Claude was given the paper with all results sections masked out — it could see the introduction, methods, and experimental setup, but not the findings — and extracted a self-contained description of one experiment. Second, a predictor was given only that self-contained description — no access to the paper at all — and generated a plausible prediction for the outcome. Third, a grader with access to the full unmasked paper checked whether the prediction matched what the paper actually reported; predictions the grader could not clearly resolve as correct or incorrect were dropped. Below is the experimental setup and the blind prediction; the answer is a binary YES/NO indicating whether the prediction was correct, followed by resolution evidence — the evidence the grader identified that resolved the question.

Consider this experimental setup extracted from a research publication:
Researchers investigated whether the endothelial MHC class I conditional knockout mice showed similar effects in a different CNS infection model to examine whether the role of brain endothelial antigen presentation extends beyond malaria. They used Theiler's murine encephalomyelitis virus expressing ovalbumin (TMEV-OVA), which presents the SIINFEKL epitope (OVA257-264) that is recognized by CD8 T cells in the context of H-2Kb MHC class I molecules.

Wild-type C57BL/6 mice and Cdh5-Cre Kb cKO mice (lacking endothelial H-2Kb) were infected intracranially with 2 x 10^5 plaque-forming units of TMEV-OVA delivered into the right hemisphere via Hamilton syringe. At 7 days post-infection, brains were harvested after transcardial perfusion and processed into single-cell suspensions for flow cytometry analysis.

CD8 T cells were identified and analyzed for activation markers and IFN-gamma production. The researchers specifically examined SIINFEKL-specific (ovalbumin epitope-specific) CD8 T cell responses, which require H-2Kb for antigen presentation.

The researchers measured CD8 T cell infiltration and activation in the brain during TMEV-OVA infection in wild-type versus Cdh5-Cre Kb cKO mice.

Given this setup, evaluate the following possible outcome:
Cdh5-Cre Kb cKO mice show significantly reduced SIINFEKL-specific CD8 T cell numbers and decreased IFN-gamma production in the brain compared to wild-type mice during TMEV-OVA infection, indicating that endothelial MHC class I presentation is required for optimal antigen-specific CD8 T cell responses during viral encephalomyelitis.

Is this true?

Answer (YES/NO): NO